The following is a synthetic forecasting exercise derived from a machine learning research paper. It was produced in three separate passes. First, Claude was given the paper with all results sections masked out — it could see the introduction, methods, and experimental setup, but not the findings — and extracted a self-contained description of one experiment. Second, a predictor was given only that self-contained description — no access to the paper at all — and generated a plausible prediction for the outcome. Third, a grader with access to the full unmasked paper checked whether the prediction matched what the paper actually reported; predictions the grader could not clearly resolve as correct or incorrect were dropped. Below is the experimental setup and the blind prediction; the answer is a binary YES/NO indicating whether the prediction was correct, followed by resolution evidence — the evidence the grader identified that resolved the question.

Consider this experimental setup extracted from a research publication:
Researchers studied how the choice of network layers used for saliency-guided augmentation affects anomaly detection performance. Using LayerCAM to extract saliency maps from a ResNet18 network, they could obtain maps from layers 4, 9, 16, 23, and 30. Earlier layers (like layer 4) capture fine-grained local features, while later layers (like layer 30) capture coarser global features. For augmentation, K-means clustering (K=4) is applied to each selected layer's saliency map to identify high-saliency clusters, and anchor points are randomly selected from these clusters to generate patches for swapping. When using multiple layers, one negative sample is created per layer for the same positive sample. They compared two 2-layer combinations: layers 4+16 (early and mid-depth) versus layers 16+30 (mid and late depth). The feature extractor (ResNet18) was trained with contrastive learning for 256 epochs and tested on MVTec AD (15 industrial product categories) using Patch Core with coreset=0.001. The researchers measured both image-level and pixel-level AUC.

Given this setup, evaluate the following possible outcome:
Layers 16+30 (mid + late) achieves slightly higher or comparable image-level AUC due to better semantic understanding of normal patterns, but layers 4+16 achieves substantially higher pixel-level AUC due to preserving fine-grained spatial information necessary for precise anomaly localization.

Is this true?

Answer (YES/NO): NO